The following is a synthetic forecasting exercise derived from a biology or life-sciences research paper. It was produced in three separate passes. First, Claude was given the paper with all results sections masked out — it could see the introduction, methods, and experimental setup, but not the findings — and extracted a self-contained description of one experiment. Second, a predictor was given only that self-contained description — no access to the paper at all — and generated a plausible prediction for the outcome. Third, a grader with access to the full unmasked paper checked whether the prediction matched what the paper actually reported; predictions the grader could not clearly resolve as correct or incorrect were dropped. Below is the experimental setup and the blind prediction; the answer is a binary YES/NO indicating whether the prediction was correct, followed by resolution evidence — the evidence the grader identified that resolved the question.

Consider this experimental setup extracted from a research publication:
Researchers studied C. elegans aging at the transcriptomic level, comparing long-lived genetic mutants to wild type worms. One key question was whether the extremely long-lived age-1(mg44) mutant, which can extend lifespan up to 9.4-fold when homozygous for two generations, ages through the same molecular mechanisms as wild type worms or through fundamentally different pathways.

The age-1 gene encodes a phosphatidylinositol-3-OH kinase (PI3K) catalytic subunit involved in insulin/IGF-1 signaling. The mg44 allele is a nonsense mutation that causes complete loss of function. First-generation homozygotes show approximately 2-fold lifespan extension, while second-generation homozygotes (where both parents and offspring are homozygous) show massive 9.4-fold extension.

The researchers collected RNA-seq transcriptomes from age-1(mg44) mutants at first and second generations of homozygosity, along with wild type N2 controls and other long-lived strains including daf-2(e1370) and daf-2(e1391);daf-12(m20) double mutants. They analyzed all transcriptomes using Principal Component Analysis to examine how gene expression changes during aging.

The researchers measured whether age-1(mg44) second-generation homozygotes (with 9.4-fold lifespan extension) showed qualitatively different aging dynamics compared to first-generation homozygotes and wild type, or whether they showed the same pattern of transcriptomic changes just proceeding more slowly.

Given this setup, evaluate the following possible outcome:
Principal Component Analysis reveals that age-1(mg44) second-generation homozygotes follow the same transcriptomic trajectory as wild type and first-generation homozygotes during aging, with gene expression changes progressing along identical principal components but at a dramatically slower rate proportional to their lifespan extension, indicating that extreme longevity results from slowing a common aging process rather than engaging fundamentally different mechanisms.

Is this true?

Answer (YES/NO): YES